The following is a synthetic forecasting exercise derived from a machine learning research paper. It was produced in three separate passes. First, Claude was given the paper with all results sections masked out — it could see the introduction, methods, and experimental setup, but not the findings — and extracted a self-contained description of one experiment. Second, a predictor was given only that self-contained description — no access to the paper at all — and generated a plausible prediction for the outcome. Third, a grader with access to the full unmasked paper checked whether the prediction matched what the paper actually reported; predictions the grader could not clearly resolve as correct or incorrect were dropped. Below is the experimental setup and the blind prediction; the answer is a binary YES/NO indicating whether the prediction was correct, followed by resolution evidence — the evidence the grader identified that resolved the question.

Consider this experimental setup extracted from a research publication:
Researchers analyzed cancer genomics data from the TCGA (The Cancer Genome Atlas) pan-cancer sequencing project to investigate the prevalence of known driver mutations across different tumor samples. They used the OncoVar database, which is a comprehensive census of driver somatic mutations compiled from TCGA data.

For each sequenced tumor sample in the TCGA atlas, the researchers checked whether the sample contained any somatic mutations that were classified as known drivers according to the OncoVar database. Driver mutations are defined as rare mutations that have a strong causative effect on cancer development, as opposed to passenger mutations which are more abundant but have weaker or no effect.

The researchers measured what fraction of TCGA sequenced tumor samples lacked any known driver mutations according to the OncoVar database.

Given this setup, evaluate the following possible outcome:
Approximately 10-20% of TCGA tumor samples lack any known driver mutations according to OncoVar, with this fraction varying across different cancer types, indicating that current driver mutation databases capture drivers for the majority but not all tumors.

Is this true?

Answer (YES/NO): NO